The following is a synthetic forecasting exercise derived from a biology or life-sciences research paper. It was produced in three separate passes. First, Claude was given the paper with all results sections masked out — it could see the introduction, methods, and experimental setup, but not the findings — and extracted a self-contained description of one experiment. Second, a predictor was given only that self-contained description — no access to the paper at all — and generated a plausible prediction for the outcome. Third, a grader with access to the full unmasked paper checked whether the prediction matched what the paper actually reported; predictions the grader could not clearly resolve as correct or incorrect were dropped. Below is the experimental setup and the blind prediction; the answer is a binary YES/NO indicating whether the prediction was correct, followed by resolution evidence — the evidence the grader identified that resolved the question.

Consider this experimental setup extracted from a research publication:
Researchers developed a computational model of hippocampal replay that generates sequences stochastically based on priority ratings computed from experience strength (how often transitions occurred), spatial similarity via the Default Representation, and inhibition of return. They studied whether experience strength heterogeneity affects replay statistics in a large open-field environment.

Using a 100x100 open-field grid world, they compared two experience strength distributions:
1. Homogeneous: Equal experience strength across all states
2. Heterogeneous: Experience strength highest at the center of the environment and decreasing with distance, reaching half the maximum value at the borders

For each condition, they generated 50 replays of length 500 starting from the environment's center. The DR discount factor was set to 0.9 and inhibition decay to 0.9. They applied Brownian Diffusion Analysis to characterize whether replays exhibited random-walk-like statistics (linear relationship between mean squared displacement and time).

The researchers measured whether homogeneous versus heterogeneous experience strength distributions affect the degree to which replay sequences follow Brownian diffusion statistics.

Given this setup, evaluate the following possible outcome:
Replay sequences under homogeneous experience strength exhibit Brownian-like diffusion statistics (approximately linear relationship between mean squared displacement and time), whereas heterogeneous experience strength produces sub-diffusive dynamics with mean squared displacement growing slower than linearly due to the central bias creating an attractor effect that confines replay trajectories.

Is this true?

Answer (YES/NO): NO